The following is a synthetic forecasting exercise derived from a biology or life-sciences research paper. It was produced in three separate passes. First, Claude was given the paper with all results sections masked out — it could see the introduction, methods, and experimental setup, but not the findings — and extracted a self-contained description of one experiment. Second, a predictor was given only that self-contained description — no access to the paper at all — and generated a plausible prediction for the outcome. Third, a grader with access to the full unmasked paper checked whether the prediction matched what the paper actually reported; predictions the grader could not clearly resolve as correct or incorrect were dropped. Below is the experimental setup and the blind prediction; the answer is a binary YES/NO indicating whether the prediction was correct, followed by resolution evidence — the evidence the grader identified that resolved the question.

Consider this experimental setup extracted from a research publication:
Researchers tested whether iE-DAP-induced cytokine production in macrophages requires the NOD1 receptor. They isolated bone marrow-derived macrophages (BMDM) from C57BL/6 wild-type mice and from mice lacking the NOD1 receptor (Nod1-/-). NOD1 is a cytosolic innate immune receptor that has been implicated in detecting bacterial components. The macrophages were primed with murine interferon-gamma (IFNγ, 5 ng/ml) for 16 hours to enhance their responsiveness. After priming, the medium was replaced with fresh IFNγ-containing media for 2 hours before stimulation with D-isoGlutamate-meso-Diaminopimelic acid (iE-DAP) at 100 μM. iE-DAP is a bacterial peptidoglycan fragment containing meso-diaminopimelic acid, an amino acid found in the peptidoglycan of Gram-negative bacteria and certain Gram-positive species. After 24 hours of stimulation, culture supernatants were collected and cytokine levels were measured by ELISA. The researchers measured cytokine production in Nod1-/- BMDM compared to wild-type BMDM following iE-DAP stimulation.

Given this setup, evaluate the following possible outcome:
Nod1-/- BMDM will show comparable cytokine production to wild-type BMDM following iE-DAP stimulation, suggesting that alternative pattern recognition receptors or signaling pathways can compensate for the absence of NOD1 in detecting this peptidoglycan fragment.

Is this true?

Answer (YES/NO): NO